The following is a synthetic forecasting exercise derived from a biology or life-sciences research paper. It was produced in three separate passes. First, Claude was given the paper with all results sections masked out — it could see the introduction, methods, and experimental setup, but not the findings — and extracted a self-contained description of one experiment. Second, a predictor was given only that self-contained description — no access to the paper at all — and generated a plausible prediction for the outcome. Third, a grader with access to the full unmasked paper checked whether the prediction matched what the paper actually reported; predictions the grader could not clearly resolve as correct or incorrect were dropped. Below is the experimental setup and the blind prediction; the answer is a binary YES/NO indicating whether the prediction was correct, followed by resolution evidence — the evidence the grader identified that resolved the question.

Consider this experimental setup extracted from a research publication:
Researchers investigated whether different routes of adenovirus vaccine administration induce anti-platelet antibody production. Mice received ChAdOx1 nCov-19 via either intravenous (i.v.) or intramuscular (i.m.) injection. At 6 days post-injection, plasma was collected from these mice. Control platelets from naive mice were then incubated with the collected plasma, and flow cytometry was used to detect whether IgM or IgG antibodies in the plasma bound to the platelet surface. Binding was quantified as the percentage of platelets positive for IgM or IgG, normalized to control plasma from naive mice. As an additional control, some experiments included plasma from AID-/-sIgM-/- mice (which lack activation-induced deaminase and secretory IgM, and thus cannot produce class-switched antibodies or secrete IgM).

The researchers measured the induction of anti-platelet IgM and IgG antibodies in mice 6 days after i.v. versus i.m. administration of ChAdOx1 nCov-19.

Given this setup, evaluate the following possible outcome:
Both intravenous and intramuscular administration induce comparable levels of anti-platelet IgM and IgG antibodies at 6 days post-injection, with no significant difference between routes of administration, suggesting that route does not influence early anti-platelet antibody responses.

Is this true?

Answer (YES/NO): NO